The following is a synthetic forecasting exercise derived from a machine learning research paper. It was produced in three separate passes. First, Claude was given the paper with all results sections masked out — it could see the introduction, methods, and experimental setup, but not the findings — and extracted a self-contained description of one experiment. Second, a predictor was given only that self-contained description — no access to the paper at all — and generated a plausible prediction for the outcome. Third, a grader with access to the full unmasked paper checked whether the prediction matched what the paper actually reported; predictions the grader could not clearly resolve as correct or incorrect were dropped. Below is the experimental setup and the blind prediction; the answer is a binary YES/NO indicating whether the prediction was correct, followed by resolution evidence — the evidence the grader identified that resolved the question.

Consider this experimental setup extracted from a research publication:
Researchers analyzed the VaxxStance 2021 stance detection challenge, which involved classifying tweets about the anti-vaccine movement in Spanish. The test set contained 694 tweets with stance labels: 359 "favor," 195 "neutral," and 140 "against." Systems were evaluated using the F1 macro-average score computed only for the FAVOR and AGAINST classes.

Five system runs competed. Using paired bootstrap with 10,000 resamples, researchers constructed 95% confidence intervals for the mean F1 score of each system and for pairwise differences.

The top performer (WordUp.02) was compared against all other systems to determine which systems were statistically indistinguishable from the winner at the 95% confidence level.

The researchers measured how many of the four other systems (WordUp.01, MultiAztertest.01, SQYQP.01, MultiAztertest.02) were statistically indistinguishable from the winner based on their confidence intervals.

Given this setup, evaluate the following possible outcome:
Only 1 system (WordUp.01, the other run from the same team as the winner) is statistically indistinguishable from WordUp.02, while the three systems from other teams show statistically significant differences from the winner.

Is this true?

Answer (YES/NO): YES